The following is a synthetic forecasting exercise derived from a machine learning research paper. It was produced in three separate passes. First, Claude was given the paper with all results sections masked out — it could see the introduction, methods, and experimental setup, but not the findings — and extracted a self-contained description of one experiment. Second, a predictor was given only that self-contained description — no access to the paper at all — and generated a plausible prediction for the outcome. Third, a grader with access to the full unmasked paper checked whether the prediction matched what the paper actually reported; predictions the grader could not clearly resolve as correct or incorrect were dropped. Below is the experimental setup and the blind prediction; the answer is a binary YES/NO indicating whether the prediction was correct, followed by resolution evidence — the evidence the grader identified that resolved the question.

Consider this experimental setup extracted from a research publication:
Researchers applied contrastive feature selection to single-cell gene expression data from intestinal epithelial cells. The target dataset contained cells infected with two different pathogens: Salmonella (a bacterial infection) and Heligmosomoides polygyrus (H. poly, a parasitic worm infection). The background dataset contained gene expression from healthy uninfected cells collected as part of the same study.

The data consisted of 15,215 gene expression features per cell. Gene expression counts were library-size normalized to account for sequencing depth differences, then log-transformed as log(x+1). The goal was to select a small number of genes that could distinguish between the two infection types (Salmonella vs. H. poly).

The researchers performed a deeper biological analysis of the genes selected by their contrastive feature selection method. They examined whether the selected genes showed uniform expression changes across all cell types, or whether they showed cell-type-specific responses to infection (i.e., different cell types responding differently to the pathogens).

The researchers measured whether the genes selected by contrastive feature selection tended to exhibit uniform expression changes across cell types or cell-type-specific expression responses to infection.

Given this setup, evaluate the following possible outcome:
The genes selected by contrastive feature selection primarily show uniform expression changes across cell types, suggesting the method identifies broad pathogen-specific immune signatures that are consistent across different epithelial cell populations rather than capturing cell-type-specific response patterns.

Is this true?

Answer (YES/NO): NO